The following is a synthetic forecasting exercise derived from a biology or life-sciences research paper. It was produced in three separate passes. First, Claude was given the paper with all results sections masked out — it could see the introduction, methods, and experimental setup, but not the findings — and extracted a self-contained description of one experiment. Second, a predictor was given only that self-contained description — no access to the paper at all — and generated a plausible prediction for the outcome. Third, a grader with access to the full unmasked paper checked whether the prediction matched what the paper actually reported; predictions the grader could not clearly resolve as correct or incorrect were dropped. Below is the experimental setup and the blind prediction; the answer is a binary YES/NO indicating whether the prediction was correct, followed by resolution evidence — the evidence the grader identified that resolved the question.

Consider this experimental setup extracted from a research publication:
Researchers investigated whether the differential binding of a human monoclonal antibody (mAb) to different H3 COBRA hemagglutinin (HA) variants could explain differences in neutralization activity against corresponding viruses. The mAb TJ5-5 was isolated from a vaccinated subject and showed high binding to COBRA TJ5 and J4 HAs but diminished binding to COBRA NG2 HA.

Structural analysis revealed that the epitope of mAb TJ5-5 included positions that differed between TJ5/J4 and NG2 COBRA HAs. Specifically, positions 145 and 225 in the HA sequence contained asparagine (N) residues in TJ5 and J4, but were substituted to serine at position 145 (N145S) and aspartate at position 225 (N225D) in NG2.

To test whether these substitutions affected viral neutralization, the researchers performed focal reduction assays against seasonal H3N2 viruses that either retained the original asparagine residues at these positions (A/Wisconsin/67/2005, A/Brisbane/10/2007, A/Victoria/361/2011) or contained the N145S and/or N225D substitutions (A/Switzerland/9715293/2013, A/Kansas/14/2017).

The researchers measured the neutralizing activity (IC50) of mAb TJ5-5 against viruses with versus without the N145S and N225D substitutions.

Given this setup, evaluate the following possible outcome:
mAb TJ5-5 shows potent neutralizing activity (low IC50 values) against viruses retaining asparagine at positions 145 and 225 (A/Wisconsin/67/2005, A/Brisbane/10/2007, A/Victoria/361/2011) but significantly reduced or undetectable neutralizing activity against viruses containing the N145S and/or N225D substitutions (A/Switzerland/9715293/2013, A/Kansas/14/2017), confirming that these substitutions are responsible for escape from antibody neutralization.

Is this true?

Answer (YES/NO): YES